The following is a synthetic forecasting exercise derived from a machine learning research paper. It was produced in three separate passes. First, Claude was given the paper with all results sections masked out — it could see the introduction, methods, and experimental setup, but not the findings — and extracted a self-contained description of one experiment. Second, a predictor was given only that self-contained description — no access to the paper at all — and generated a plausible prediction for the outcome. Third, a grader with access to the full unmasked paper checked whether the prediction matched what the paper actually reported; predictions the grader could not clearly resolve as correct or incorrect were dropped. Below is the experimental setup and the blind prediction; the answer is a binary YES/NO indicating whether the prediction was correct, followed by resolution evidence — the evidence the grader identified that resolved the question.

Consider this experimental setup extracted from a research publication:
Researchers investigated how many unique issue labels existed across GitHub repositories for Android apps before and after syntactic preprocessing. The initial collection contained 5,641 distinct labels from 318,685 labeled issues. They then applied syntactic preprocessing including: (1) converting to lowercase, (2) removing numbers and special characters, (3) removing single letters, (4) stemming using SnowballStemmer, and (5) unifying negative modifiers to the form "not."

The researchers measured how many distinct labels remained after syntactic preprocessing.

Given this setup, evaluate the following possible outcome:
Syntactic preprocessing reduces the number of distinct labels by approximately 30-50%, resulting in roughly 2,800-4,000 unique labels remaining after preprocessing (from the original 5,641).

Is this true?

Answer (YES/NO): NO